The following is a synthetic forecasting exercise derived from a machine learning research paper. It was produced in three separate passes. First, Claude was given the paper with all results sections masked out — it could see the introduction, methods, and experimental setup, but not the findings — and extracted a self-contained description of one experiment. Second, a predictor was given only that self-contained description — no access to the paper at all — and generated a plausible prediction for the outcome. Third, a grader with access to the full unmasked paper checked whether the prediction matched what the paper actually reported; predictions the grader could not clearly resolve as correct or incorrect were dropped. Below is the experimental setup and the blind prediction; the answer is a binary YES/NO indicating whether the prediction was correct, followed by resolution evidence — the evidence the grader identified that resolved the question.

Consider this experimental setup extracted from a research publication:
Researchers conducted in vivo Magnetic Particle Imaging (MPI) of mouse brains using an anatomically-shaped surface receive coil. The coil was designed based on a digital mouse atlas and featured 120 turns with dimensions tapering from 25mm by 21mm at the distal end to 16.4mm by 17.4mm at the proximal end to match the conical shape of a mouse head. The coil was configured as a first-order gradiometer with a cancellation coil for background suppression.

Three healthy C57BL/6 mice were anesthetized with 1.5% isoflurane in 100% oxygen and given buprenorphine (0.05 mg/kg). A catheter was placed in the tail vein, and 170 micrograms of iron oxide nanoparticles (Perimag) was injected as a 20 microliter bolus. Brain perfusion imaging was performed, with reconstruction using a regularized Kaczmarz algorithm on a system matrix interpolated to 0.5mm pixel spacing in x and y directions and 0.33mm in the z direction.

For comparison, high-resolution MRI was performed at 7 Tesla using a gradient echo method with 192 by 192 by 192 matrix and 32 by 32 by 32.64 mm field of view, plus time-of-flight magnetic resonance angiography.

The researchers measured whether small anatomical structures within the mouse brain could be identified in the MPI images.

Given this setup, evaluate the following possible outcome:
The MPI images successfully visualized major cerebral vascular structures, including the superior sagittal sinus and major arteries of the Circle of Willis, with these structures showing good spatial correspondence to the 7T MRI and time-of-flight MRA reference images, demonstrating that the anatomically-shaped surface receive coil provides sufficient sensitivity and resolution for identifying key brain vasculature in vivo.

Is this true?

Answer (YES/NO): NO